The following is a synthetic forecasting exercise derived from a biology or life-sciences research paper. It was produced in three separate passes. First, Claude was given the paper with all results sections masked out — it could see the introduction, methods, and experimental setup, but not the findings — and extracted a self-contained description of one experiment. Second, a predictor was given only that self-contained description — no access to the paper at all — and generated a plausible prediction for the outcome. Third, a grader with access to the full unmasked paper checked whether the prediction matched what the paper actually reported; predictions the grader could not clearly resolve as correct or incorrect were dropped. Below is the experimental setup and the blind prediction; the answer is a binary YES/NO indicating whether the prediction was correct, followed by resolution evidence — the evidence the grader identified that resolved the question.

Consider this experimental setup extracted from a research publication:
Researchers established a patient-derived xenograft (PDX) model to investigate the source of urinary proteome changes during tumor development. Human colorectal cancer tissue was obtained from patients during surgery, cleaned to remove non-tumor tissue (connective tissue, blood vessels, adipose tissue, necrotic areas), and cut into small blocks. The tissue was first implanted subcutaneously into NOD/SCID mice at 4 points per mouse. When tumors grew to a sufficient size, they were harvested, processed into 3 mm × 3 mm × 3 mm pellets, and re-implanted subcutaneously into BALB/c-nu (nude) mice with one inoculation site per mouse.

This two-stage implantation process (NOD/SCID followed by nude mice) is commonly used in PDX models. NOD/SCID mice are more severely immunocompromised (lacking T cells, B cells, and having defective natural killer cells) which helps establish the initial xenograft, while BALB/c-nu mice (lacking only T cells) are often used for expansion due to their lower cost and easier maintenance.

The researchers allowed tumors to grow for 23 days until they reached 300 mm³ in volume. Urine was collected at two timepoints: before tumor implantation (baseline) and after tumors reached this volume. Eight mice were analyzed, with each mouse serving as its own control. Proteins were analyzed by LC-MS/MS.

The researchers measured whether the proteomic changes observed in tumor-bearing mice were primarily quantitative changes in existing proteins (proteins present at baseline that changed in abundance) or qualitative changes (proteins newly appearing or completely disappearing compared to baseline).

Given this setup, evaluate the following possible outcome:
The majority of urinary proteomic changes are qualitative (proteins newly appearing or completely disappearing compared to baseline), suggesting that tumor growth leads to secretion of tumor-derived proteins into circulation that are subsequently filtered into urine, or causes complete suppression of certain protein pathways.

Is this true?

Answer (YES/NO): YES